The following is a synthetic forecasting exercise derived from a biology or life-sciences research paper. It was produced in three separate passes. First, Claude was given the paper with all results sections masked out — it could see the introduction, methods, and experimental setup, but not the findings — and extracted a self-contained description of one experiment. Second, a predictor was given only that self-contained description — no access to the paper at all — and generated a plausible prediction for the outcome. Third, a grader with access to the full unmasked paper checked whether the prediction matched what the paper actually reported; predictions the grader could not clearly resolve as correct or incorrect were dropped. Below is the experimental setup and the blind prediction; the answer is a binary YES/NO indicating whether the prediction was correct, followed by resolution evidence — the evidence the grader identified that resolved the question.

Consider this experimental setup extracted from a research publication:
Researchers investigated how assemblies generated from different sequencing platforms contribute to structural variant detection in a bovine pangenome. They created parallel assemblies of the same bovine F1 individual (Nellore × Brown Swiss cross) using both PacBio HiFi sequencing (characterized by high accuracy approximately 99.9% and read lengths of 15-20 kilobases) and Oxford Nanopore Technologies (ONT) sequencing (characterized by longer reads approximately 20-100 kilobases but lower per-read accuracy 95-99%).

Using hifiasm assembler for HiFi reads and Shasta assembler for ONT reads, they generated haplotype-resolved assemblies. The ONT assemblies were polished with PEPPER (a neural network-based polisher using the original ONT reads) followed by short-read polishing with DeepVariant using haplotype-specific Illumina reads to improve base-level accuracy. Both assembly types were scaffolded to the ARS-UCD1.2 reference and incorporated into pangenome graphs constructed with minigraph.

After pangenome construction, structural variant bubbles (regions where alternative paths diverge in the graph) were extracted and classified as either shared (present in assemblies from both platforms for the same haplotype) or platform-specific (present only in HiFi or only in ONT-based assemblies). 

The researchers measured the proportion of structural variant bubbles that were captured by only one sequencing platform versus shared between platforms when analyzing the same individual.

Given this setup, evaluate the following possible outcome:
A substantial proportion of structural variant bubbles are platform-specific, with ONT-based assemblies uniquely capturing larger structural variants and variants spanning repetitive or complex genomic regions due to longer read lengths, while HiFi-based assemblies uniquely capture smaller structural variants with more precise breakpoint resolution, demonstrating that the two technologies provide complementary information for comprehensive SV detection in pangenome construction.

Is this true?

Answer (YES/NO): NO